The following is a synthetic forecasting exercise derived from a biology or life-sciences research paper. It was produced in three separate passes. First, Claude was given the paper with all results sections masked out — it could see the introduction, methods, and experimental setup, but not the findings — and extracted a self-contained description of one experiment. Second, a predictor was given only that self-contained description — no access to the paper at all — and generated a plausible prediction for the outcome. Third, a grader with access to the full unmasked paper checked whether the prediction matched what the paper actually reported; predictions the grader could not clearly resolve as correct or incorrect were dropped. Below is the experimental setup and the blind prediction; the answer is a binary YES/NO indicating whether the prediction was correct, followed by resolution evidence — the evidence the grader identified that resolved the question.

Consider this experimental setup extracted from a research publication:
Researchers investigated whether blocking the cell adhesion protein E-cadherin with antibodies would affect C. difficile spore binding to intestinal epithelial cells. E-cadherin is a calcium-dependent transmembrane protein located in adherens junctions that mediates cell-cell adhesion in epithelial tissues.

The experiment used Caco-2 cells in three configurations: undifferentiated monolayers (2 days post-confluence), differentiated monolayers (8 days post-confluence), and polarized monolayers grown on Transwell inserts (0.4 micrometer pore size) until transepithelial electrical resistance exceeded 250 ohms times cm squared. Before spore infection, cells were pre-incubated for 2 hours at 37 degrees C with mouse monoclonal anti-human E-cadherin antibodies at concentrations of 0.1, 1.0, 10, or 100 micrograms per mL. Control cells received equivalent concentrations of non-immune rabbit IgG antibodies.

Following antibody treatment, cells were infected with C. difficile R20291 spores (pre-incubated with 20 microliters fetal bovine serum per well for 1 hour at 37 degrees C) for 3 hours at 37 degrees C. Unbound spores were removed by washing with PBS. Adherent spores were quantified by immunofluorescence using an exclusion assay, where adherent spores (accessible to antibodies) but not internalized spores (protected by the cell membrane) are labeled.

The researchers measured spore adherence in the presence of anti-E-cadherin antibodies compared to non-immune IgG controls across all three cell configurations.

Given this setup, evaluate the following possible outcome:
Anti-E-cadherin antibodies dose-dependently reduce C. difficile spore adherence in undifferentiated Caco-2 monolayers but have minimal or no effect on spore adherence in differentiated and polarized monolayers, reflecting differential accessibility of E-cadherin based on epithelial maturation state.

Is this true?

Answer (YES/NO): NO